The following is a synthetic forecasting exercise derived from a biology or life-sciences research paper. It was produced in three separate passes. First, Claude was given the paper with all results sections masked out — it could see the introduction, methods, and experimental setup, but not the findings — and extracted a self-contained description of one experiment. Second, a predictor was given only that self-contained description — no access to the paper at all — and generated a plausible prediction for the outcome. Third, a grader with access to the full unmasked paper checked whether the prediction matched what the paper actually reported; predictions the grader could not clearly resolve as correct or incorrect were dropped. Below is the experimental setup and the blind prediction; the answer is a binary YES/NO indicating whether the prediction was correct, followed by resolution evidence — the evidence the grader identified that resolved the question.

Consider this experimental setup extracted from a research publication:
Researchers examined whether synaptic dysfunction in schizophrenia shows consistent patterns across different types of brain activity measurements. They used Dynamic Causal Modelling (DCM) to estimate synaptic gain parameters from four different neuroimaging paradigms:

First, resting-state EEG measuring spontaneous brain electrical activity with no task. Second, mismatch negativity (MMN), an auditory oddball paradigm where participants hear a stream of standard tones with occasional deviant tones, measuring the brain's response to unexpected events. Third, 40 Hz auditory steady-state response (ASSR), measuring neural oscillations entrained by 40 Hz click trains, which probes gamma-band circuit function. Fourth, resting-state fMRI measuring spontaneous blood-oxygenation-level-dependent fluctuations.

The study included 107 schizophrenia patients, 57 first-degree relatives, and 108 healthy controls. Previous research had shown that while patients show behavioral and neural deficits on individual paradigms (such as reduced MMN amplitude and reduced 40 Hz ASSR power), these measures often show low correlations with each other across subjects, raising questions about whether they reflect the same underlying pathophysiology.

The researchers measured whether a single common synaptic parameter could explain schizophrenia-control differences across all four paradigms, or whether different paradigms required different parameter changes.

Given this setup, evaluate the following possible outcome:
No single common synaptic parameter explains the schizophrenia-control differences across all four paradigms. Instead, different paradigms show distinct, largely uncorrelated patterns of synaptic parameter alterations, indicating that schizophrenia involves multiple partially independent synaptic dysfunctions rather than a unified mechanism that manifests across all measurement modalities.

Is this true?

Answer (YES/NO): NO